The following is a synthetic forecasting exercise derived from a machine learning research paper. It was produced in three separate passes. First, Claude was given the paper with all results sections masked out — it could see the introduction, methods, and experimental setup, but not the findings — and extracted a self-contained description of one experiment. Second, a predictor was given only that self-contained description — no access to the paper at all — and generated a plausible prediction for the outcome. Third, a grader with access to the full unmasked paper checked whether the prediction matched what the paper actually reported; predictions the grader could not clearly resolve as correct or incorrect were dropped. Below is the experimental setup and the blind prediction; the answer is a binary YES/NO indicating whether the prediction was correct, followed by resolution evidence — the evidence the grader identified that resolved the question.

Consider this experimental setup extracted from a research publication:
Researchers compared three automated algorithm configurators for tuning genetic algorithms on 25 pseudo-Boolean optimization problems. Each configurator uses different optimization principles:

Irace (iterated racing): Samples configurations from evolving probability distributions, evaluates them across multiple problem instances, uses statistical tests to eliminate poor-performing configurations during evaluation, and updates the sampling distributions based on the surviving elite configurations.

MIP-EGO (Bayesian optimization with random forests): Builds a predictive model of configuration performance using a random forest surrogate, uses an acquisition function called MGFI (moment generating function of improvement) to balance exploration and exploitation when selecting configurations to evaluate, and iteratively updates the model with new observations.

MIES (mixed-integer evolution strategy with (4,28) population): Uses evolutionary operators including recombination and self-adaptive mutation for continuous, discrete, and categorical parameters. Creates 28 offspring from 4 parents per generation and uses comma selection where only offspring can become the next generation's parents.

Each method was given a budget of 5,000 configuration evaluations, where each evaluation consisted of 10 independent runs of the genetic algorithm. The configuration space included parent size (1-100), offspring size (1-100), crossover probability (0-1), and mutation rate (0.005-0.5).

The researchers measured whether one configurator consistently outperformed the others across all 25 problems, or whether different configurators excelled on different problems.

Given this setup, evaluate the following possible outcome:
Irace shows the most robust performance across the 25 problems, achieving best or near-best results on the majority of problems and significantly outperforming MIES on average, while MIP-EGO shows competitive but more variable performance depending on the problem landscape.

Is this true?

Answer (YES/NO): NO